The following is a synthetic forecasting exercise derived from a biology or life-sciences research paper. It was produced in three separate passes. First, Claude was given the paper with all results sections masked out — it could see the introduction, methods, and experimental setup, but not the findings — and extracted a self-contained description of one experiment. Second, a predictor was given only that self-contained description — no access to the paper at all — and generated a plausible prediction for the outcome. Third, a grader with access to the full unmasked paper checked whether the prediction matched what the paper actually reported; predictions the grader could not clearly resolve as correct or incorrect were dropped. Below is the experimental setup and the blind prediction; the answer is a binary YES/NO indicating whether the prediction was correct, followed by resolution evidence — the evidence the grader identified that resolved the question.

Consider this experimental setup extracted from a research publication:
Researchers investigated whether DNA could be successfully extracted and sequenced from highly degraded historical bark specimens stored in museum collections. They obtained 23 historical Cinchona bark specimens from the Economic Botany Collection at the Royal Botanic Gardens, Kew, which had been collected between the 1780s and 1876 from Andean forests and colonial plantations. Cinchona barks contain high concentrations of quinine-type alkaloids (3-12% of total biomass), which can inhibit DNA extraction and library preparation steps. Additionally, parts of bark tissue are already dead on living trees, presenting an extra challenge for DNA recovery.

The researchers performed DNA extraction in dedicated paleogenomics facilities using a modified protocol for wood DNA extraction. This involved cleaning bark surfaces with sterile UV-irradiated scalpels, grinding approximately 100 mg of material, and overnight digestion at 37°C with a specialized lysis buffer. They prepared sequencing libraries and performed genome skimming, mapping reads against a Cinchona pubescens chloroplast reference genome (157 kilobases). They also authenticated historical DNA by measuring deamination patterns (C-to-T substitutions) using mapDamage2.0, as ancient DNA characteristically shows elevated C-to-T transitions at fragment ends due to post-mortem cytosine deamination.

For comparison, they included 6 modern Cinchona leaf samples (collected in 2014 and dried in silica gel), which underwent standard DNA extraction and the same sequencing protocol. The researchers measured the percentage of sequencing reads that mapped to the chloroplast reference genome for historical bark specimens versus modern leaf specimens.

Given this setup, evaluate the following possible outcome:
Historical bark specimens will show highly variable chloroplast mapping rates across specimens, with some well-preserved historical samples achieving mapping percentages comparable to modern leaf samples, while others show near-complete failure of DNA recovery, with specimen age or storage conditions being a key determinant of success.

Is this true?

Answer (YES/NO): NO